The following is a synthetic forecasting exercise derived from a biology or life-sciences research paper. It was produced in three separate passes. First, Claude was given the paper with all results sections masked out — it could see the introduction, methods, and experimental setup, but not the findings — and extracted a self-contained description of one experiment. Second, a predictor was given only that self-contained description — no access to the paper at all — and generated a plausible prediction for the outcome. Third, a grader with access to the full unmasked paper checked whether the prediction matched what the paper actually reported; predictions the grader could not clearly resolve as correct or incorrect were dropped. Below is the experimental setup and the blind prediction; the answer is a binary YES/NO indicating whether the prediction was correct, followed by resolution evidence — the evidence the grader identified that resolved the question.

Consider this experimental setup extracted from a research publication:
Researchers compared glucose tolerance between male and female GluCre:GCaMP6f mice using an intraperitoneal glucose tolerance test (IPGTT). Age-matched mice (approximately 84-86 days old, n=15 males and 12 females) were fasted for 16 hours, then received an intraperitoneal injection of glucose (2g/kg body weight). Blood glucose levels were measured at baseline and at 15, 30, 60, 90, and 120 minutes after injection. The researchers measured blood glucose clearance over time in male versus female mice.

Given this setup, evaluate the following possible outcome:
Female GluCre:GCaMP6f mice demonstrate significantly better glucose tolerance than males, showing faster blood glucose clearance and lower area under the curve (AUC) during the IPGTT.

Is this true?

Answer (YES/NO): YES